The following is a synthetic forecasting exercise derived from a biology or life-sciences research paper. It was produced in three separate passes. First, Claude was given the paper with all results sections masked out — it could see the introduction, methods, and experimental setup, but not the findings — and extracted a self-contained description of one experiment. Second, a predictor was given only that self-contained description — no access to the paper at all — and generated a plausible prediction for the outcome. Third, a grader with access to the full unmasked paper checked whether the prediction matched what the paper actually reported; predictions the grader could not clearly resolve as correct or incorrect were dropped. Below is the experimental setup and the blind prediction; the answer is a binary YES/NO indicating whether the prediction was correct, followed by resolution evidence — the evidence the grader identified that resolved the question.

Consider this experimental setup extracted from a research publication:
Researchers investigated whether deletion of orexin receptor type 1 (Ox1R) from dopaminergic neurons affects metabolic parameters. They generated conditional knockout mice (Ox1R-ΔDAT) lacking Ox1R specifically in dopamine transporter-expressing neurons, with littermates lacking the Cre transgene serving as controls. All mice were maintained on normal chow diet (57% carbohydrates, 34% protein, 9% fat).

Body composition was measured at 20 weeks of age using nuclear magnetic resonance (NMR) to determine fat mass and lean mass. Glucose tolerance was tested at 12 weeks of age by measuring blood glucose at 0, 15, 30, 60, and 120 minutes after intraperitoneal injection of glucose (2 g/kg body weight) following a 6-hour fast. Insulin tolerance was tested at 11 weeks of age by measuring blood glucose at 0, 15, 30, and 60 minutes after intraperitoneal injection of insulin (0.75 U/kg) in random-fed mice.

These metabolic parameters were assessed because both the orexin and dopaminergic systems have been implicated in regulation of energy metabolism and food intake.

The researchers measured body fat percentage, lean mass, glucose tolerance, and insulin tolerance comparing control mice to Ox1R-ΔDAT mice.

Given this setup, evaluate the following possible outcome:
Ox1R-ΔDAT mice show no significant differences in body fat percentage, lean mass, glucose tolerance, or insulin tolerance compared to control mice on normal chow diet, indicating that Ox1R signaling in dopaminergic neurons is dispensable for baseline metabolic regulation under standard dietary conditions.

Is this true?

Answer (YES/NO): YES